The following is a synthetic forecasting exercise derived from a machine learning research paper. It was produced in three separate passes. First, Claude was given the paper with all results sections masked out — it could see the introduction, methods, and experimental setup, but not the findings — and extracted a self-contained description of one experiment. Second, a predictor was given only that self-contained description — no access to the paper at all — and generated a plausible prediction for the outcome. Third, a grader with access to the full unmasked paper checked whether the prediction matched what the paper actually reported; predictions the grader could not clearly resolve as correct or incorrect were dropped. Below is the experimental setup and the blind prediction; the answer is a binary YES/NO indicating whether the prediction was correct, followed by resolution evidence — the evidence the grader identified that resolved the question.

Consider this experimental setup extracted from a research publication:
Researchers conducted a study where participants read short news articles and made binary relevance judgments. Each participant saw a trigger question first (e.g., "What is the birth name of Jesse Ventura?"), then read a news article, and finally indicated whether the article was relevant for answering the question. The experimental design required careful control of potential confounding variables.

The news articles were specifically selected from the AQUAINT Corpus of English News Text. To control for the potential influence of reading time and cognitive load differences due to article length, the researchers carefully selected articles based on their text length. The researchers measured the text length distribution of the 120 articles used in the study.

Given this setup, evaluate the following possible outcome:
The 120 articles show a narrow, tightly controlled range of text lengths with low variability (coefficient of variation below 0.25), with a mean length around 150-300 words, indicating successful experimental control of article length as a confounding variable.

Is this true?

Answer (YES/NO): YES